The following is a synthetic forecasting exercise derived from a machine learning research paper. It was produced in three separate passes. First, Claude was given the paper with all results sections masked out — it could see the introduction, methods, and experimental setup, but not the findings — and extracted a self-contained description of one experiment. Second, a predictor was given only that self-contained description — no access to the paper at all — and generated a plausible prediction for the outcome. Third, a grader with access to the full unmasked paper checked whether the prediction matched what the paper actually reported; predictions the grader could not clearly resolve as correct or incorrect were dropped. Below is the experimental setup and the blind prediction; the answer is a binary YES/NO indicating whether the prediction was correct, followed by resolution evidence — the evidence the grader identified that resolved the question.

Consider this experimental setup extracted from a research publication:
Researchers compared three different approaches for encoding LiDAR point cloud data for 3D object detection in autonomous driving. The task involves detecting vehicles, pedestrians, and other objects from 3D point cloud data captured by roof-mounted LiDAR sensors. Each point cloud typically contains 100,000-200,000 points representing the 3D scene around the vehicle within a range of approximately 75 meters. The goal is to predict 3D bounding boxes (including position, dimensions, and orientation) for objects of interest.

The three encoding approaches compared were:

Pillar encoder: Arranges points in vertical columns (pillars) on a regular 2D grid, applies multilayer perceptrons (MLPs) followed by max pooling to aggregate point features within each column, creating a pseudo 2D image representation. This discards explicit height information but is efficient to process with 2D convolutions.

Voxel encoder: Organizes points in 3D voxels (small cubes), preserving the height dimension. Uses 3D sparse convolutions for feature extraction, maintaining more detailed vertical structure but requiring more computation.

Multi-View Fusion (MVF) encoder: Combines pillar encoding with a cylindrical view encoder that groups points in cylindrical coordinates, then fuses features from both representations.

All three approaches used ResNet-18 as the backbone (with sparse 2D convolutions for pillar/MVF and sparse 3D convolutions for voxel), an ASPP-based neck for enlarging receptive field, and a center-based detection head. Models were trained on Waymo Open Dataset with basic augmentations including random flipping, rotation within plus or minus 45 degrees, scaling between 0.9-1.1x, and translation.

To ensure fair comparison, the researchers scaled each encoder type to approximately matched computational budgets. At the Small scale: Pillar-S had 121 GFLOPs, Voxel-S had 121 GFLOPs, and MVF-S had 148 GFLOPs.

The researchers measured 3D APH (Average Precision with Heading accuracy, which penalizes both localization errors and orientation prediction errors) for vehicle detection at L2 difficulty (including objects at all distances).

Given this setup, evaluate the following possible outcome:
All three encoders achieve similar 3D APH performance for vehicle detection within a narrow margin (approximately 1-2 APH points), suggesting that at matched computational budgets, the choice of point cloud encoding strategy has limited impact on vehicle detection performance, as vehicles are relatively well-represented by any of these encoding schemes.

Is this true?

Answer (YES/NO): NO